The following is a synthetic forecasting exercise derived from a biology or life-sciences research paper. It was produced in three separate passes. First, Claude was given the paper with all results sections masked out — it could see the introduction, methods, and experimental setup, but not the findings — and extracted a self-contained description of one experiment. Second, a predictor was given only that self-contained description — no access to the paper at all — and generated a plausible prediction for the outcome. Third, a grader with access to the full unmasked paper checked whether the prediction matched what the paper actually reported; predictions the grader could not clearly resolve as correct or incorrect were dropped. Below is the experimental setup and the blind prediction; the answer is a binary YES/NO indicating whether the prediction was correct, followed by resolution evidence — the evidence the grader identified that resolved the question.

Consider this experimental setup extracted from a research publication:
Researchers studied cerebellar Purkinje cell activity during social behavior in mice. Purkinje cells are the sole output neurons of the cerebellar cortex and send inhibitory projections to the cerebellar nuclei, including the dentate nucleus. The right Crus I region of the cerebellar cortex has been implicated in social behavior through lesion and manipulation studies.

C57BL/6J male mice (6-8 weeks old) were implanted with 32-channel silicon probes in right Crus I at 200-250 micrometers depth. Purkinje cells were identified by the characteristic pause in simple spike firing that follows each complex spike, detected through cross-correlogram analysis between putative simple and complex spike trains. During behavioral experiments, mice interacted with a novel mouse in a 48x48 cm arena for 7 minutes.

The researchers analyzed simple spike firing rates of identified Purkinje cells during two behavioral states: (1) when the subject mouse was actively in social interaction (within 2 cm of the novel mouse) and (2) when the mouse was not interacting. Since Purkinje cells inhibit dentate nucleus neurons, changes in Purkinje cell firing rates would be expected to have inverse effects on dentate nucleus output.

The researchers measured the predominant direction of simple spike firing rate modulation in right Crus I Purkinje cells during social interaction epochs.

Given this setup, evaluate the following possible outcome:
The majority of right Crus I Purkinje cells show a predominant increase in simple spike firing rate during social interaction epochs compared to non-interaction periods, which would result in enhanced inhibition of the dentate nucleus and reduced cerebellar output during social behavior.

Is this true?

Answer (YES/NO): NO